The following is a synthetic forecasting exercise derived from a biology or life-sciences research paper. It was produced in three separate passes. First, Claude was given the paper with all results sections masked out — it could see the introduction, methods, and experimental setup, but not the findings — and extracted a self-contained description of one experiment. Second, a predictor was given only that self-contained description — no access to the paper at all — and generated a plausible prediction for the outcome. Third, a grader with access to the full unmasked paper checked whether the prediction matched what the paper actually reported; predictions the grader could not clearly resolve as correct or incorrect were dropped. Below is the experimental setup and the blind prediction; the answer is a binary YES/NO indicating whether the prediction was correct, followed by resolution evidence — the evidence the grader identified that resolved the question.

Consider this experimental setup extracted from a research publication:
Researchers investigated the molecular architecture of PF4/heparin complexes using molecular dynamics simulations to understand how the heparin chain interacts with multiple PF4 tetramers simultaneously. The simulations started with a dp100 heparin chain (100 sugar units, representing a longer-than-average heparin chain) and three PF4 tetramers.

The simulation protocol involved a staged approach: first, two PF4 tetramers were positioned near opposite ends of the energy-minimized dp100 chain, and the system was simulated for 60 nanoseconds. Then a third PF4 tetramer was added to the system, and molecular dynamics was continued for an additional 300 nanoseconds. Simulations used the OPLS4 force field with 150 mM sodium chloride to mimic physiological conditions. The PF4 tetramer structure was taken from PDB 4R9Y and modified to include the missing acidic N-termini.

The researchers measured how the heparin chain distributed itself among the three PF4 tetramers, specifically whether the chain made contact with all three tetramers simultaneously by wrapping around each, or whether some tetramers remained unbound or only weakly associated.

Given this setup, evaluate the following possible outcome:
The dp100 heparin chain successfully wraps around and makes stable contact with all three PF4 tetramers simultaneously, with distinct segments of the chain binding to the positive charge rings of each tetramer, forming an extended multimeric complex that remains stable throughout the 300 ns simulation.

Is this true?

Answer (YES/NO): YES